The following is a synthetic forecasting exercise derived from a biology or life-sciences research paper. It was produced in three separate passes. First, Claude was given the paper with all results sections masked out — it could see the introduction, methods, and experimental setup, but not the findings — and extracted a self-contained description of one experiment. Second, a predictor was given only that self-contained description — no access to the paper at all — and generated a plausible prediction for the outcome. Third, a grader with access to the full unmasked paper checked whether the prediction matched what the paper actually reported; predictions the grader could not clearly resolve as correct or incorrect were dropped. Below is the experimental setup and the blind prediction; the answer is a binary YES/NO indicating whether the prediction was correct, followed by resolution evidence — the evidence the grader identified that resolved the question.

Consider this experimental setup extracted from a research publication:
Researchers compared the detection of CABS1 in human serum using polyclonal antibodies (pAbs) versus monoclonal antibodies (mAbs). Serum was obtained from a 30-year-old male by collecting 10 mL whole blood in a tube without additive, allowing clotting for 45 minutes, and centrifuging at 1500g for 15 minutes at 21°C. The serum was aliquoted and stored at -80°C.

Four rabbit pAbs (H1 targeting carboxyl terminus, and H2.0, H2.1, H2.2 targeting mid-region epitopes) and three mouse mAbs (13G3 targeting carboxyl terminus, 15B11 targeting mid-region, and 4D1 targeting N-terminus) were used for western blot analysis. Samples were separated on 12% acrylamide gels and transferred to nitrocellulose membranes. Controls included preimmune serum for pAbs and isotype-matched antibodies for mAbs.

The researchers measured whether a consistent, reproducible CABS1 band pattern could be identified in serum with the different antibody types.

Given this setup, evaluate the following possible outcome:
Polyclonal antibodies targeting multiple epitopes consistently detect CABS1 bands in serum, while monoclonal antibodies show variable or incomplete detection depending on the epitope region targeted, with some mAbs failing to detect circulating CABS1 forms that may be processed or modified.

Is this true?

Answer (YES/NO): NO